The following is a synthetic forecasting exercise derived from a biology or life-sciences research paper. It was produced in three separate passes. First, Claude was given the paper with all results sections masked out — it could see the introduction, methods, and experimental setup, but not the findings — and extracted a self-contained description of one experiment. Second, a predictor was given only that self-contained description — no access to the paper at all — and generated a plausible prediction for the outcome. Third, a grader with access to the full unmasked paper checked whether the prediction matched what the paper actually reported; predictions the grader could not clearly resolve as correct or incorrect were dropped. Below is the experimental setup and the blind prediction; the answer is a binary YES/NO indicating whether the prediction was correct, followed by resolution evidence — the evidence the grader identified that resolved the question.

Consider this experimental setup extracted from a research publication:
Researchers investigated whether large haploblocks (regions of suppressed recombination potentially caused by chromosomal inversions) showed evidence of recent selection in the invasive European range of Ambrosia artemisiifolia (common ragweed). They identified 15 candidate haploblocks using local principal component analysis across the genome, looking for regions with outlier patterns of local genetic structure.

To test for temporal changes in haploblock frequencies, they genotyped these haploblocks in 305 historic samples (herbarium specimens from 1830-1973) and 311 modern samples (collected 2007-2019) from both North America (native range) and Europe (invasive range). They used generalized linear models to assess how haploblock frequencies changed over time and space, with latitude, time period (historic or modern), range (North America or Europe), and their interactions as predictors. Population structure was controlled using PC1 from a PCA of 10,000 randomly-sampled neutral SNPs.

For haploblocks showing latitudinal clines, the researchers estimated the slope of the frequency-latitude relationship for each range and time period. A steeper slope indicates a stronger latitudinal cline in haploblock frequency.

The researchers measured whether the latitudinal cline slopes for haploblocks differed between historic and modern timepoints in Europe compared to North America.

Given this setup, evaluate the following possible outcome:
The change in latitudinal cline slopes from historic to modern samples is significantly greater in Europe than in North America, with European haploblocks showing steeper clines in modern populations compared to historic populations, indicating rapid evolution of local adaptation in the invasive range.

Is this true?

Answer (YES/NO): YES